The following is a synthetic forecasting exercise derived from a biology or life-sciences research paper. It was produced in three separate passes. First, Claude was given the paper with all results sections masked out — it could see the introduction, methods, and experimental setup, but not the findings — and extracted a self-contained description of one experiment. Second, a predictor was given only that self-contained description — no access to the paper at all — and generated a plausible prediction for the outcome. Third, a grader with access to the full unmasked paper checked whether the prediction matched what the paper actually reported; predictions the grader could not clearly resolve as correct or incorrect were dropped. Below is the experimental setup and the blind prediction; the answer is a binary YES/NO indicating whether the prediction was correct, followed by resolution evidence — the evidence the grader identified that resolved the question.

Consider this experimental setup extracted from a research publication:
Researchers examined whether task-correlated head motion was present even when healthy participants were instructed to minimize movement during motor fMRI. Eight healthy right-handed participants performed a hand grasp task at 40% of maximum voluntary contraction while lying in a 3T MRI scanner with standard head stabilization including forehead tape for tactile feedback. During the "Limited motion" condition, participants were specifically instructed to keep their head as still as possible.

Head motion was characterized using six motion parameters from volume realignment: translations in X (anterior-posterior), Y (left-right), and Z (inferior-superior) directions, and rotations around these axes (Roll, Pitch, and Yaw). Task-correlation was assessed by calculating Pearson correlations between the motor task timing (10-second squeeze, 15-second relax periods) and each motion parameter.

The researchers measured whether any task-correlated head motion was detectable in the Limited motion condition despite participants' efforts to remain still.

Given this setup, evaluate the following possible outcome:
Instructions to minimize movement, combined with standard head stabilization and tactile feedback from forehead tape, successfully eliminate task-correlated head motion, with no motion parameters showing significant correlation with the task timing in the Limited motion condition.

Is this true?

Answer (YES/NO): NO